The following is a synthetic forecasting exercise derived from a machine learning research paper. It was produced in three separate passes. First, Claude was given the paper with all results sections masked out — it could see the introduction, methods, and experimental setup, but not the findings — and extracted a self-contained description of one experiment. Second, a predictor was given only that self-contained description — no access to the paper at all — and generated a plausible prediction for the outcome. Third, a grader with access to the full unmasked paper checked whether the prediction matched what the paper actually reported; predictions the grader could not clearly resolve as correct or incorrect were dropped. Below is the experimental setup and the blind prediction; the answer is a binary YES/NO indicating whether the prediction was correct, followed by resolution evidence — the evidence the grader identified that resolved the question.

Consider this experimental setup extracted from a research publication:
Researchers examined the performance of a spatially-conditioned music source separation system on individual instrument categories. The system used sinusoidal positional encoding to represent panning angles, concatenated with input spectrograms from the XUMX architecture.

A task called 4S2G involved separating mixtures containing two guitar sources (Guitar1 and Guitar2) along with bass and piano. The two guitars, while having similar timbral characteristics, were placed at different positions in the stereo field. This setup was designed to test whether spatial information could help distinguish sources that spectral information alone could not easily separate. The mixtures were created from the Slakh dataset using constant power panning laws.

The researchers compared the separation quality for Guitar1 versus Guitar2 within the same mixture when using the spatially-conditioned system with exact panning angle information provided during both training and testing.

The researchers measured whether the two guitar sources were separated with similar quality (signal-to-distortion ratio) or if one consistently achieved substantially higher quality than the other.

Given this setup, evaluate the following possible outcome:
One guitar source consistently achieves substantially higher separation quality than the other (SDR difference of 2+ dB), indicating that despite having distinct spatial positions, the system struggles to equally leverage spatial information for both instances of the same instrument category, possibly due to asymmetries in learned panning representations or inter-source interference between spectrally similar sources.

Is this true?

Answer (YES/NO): NO